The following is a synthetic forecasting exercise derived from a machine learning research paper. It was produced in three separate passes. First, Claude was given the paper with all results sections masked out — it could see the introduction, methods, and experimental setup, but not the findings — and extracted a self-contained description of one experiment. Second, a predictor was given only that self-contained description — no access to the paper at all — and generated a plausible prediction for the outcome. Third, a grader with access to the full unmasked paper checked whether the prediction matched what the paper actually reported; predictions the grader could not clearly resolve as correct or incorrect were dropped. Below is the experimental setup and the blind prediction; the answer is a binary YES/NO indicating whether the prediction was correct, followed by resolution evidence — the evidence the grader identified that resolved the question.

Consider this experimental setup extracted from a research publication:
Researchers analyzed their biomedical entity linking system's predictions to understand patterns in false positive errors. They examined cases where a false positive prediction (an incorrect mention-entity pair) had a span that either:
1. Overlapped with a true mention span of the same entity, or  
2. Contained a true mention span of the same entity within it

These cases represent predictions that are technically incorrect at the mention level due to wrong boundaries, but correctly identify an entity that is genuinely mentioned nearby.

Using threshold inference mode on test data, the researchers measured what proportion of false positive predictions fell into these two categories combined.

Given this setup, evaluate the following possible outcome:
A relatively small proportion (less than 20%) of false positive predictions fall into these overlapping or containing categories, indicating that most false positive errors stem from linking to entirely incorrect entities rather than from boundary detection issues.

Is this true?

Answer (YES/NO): NO